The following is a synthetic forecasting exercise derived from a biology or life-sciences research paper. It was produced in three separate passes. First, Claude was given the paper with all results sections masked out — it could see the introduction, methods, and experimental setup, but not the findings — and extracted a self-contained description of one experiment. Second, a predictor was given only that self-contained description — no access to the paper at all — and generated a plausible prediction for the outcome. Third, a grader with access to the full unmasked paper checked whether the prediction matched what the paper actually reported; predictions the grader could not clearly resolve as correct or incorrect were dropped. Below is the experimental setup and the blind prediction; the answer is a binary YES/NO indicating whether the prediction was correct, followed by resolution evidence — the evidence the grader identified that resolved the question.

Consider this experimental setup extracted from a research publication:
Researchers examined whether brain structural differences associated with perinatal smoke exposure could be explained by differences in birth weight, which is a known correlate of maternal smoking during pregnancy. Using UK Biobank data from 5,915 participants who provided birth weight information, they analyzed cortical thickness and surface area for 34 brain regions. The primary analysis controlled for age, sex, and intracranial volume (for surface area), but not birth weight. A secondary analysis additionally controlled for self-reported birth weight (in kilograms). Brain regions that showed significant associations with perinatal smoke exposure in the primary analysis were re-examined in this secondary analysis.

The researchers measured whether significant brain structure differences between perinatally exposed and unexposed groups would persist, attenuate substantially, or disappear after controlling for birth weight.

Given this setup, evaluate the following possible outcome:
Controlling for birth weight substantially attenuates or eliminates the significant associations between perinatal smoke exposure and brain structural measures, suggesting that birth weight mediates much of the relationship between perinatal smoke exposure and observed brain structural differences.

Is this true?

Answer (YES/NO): NO